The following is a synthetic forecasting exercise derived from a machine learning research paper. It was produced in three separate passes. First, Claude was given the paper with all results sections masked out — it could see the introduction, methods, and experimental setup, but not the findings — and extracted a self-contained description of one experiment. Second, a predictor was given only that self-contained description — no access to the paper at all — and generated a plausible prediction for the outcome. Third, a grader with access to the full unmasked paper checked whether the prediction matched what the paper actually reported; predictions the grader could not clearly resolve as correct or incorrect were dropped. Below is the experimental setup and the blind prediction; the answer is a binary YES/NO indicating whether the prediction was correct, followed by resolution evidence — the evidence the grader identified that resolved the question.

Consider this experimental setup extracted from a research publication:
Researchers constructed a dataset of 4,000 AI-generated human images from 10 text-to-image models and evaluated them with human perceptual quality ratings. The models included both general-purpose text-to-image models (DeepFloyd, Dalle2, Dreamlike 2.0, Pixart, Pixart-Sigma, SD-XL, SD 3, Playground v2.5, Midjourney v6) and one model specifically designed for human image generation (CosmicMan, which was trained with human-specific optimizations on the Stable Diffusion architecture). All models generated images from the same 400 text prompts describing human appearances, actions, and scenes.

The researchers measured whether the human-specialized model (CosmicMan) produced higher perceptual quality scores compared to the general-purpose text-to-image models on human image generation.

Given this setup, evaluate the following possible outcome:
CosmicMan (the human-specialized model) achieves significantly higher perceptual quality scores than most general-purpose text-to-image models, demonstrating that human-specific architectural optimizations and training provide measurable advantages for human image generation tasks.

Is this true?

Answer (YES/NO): NO